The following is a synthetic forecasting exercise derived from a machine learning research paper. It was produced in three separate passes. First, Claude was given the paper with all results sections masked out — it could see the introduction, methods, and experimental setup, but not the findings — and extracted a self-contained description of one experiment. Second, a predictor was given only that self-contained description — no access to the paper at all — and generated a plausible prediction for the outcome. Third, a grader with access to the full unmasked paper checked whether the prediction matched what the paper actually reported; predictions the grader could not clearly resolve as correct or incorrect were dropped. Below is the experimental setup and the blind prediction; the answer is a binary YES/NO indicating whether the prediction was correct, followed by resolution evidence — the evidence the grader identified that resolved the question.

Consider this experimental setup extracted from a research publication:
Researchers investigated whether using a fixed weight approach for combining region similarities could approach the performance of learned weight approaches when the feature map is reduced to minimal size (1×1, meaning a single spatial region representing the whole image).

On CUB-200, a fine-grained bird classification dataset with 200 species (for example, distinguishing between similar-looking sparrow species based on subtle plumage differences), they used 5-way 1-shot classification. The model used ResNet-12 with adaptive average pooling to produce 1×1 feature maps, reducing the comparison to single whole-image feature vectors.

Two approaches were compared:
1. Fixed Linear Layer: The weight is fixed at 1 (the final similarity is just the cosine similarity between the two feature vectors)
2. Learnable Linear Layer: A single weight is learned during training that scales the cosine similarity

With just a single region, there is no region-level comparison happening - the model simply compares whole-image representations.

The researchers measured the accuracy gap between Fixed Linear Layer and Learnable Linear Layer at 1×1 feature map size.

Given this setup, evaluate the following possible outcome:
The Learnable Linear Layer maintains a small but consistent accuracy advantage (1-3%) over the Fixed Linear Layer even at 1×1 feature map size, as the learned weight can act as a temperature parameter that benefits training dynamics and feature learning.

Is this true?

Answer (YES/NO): NO